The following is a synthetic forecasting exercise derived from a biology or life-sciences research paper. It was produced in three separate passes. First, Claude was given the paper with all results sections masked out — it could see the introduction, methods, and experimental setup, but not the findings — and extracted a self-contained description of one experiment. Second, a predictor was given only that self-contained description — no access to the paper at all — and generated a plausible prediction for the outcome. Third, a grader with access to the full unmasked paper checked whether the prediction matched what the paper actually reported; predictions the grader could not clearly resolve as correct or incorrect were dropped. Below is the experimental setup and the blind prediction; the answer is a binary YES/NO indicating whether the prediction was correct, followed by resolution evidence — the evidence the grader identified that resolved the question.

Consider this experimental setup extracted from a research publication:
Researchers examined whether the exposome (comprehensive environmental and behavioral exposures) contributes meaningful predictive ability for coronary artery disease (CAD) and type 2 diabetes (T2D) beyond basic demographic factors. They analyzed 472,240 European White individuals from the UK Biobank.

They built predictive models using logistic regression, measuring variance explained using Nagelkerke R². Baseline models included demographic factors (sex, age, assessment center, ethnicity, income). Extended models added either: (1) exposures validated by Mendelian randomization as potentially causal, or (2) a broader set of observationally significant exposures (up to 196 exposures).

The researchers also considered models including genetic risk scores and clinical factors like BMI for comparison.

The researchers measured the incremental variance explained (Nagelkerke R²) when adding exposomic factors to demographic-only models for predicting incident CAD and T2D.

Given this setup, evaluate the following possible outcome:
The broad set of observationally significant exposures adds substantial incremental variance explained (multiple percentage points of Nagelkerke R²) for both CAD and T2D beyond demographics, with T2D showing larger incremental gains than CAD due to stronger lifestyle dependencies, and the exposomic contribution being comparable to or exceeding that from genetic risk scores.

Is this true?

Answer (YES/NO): YES